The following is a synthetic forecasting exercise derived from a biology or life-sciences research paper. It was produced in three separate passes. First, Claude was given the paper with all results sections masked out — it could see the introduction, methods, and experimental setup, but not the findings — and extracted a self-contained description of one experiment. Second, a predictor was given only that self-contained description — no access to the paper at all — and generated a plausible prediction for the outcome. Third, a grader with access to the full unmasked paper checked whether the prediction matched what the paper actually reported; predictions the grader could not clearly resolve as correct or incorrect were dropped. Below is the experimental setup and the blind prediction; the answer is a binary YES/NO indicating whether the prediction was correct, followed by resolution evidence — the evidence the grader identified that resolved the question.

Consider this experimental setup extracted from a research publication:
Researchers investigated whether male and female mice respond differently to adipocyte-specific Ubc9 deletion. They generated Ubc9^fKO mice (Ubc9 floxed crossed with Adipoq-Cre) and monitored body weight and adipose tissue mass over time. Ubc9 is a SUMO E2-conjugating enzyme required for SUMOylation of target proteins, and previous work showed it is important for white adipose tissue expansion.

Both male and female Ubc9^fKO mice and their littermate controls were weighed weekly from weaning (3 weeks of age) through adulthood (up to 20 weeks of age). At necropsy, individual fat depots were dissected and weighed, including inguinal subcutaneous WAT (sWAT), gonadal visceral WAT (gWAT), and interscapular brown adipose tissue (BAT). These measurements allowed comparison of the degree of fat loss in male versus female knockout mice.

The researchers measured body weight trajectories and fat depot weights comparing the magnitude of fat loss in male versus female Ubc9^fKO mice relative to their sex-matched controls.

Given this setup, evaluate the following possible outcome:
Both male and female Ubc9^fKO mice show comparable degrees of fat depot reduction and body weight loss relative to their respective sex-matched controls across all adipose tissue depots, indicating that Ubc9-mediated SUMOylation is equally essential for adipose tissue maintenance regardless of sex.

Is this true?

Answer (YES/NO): NO